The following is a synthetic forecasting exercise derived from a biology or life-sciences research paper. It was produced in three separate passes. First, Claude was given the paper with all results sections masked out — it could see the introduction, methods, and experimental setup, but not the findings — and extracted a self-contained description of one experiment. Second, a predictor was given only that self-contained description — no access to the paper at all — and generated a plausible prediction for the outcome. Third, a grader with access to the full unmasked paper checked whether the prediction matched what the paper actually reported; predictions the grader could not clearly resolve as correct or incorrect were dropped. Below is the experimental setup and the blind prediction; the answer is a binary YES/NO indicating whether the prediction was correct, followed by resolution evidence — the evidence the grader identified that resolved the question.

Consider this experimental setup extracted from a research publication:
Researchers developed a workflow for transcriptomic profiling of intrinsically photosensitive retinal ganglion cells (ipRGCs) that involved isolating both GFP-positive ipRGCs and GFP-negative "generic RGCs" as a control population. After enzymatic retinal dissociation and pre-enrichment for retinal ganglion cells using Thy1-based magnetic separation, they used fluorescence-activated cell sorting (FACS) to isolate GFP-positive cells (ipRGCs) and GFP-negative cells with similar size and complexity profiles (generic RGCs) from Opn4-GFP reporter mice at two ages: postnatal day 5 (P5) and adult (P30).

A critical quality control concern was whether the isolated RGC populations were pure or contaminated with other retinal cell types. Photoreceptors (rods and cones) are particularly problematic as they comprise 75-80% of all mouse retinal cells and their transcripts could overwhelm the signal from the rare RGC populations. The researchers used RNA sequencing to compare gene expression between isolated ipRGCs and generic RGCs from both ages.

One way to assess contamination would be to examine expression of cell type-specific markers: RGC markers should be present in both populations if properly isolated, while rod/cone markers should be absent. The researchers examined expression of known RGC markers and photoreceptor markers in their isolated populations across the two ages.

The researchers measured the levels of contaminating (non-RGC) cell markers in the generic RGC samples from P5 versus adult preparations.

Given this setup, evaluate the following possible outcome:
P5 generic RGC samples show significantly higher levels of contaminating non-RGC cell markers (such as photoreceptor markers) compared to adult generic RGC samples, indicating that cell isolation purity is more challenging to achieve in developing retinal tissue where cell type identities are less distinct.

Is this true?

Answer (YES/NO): NO